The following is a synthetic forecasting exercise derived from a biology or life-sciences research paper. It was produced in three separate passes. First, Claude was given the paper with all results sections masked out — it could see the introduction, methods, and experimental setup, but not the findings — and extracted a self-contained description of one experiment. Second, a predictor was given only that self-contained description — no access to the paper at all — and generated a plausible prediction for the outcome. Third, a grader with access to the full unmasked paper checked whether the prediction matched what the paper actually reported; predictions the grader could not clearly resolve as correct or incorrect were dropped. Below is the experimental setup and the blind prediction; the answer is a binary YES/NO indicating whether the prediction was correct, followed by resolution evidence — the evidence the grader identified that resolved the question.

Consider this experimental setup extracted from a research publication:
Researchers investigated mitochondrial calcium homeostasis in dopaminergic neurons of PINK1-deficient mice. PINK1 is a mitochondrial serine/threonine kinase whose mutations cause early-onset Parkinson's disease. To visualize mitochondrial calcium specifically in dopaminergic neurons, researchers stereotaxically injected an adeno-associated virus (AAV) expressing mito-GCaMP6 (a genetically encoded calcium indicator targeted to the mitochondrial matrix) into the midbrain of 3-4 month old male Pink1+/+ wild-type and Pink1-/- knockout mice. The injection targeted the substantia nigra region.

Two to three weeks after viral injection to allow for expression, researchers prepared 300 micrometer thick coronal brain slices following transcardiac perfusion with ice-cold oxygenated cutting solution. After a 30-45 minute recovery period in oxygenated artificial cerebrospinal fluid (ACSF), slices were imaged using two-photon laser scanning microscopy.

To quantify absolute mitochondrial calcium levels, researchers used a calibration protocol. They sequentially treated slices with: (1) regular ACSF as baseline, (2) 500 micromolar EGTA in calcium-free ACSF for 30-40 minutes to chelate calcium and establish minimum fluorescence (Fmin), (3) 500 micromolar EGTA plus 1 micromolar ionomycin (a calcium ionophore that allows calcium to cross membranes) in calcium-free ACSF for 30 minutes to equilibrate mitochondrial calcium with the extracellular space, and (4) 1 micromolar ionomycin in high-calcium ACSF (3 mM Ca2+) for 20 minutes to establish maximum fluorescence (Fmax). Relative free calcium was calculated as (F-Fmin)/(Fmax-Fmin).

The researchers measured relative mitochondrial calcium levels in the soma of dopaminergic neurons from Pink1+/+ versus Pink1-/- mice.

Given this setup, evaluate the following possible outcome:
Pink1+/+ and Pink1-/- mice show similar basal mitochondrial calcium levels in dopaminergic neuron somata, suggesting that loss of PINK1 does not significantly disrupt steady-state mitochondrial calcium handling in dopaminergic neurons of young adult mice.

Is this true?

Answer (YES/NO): NO